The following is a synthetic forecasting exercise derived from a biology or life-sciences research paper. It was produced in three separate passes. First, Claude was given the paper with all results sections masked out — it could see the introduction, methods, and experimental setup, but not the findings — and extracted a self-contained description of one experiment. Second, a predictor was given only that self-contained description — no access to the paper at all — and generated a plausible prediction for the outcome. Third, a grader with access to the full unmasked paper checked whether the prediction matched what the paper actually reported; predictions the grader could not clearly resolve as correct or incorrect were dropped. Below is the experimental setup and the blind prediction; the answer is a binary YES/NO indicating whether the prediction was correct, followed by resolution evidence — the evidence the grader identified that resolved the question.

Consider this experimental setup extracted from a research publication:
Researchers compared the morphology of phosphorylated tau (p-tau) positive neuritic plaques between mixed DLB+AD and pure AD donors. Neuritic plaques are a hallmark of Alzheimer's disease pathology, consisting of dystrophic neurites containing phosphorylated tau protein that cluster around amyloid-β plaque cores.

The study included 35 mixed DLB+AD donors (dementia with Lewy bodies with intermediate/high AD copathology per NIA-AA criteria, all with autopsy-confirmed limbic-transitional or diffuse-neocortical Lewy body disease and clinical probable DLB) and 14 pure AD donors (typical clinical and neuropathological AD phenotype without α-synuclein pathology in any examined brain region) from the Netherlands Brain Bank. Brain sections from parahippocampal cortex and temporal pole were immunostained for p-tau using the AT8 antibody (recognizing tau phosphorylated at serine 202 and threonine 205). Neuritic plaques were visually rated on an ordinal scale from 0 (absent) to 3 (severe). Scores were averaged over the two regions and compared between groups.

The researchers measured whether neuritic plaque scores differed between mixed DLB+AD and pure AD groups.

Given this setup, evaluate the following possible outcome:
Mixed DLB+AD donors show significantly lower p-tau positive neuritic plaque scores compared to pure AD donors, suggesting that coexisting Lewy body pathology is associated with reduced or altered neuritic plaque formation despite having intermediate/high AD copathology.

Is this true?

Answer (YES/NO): NO